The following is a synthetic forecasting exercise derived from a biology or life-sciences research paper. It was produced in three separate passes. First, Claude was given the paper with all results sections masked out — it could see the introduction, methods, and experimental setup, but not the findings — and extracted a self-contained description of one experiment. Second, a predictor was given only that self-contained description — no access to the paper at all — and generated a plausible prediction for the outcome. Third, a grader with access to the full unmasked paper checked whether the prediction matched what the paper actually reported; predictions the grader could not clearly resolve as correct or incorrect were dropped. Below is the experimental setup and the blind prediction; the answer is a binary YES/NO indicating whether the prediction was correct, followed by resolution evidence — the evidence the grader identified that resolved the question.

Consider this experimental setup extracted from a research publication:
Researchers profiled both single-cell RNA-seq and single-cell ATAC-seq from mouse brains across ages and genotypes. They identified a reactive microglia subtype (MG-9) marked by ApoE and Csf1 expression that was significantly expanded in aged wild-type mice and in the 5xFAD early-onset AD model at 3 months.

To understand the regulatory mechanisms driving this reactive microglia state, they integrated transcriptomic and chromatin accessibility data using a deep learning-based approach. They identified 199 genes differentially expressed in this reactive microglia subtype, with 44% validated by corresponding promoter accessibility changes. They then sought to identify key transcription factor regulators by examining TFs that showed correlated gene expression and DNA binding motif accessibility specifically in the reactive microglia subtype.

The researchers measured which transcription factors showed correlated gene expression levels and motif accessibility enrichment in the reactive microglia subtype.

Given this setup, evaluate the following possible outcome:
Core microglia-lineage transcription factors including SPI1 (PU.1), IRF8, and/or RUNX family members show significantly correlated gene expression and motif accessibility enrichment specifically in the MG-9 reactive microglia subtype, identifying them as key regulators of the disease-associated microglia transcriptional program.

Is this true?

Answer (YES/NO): NO